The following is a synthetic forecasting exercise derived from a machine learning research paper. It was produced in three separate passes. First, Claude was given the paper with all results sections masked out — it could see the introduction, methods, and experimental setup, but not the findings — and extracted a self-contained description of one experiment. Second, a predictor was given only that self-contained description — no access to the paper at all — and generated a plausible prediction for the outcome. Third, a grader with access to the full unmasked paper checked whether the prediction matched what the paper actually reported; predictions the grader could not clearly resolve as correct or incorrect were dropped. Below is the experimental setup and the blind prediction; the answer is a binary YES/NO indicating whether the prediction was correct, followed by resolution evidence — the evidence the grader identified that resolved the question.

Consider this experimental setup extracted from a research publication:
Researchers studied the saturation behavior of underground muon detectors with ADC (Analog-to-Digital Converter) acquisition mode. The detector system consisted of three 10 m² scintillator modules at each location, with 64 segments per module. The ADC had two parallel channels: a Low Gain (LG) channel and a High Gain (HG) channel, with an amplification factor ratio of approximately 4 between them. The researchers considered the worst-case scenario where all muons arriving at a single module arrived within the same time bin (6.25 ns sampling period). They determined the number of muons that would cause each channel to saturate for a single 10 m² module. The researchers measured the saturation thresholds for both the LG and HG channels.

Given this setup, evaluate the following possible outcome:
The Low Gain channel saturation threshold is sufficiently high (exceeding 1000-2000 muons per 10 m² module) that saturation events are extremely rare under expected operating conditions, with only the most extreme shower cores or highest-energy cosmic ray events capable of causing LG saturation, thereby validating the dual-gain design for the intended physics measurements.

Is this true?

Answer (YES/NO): NO